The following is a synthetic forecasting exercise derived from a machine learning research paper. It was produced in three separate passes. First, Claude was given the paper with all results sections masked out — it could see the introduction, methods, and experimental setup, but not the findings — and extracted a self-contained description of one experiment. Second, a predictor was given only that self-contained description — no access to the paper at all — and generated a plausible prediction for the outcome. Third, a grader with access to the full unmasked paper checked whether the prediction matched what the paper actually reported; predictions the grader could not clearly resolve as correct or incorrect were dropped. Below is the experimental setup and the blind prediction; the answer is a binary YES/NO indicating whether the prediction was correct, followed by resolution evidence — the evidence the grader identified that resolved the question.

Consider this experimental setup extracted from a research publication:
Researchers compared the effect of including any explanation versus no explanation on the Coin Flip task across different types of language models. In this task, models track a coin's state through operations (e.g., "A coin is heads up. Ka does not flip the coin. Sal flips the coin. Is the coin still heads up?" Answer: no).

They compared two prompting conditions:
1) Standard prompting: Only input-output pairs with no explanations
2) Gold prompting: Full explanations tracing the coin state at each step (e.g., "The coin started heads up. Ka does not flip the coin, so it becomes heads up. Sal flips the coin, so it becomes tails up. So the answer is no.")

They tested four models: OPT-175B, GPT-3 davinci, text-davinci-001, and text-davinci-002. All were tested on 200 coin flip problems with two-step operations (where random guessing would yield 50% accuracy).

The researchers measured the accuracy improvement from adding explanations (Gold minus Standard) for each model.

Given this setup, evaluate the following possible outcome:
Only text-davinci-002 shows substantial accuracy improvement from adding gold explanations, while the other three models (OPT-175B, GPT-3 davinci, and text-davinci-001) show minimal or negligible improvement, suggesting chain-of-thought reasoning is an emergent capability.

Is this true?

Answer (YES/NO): NO